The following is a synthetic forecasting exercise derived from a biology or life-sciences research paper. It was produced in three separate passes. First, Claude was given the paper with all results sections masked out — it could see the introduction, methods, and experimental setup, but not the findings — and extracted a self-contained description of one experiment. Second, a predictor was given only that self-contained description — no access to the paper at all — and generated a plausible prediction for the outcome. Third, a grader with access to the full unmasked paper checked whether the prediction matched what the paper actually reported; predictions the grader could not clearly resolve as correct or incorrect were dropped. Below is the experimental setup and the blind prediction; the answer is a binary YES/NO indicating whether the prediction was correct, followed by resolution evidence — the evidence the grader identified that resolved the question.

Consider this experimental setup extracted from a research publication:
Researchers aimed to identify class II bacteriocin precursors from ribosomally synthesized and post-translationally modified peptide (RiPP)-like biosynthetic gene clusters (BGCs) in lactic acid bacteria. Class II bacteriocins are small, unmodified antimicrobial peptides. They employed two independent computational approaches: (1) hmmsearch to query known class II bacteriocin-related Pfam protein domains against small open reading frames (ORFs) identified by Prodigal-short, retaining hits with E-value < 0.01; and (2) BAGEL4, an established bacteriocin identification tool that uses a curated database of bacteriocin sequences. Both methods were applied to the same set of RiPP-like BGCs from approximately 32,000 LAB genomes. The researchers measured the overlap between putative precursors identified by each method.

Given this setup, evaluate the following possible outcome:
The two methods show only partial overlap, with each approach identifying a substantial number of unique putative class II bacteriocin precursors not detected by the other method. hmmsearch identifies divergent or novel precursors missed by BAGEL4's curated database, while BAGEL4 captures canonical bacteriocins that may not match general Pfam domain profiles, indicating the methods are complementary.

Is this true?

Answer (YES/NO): YES